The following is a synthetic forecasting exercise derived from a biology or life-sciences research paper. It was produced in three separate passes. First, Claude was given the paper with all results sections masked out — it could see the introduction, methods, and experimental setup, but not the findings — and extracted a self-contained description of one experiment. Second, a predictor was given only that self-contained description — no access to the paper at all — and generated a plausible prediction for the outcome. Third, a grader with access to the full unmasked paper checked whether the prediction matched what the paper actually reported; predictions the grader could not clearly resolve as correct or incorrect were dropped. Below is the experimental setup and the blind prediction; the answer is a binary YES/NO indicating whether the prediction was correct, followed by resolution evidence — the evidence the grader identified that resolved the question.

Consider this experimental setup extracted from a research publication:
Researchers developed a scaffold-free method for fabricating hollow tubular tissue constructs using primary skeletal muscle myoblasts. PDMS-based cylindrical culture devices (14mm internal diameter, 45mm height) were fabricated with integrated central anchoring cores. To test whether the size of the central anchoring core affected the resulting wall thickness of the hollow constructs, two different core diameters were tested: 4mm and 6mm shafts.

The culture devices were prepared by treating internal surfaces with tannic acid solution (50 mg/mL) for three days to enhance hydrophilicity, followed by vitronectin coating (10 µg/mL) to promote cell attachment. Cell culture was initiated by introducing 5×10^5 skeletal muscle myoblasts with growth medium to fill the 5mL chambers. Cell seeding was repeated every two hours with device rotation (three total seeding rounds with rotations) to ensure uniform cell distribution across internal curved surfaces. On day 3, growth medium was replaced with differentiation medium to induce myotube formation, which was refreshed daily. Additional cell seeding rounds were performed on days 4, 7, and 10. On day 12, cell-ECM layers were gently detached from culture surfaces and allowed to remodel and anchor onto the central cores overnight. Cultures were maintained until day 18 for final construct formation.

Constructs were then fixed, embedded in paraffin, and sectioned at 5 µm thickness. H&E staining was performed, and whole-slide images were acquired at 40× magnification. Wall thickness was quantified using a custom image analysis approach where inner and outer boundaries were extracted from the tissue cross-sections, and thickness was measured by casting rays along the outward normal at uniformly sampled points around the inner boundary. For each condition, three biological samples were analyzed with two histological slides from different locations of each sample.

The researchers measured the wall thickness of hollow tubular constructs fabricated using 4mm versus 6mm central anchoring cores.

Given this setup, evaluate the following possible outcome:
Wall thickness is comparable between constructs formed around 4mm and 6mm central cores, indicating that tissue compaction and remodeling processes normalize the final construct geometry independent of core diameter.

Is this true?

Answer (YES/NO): NO